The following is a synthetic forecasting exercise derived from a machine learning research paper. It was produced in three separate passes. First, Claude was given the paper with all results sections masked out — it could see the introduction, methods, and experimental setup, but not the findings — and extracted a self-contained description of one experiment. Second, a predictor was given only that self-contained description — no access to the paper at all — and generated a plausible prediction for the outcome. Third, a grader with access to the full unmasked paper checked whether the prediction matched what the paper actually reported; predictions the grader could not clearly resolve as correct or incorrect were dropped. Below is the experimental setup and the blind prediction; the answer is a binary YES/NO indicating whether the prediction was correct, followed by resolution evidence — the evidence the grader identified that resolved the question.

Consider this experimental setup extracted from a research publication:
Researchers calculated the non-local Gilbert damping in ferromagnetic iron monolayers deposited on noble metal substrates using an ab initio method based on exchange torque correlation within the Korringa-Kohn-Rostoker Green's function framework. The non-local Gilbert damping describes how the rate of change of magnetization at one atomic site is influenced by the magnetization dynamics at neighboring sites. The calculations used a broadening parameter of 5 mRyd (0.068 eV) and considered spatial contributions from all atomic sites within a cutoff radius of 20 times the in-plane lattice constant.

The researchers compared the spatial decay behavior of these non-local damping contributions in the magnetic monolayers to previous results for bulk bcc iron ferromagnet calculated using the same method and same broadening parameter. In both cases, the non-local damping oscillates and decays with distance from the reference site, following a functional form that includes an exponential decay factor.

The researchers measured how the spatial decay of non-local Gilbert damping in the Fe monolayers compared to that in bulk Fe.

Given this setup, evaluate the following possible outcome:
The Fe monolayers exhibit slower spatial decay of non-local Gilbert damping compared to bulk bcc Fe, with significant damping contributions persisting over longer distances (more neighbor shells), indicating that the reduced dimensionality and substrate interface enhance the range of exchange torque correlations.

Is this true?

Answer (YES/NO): NO